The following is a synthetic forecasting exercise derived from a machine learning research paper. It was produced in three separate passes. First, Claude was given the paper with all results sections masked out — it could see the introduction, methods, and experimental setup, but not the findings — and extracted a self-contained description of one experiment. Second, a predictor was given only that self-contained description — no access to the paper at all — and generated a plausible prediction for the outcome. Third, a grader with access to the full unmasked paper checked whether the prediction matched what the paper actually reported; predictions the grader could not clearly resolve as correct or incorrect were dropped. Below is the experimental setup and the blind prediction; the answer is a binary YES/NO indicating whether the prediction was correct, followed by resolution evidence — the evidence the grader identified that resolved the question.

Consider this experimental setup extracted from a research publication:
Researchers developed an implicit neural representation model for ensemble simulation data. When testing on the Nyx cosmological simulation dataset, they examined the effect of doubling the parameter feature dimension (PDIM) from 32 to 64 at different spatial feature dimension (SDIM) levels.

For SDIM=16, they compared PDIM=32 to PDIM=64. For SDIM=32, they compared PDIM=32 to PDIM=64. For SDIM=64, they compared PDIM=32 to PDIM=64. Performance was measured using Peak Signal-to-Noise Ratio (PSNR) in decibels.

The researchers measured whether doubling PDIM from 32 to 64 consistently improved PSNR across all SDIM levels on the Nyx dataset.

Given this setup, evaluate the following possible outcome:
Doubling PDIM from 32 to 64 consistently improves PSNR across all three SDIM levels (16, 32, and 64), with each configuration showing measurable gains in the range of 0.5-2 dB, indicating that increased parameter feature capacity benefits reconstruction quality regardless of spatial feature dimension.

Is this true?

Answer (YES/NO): NO